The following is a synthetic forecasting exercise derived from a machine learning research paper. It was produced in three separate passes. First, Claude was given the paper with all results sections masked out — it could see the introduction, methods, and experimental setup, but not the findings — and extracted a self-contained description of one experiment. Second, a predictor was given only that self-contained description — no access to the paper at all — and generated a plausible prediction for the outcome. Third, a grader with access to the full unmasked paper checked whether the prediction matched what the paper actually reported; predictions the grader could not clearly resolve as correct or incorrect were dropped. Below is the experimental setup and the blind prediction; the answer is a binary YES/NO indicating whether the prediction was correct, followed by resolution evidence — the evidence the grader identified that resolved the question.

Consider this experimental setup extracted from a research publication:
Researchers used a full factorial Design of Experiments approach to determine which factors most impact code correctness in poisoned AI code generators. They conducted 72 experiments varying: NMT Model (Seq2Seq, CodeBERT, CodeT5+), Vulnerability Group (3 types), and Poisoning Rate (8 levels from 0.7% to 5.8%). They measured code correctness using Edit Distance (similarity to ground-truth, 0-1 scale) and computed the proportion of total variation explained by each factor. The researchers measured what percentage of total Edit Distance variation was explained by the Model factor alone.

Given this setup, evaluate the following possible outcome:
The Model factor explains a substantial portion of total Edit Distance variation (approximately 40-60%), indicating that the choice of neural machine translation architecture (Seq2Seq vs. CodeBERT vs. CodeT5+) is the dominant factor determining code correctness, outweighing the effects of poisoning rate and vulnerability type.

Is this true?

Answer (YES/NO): NO